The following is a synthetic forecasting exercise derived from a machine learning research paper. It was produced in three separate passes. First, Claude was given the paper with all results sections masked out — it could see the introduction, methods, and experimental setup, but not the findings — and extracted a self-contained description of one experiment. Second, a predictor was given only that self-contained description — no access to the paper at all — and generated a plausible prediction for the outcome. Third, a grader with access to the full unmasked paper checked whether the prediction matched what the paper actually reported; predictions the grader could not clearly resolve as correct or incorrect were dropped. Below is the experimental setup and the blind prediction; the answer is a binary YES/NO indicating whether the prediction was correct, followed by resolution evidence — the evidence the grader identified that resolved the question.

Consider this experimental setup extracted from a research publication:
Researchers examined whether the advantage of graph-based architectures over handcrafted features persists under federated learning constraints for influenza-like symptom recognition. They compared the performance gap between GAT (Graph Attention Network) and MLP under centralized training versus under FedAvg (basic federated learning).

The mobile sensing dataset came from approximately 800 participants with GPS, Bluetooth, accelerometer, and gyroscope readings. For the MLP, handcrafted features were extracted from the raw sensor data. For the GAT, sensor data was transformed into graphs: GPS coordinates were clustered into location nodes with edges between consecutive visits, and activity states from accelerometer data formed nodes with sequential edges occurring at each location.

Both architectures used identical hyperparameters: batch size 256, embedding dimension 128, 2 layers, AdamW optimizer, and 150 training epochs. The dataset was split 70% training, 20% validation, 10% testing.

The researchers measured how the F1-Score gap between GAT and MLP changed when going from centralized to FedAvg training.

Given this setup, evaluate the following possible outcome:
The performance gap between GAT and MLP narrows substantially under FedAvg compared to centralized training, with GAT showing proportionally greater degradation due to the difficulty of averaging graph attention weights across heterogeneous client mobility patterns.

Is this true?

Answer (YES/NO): YES